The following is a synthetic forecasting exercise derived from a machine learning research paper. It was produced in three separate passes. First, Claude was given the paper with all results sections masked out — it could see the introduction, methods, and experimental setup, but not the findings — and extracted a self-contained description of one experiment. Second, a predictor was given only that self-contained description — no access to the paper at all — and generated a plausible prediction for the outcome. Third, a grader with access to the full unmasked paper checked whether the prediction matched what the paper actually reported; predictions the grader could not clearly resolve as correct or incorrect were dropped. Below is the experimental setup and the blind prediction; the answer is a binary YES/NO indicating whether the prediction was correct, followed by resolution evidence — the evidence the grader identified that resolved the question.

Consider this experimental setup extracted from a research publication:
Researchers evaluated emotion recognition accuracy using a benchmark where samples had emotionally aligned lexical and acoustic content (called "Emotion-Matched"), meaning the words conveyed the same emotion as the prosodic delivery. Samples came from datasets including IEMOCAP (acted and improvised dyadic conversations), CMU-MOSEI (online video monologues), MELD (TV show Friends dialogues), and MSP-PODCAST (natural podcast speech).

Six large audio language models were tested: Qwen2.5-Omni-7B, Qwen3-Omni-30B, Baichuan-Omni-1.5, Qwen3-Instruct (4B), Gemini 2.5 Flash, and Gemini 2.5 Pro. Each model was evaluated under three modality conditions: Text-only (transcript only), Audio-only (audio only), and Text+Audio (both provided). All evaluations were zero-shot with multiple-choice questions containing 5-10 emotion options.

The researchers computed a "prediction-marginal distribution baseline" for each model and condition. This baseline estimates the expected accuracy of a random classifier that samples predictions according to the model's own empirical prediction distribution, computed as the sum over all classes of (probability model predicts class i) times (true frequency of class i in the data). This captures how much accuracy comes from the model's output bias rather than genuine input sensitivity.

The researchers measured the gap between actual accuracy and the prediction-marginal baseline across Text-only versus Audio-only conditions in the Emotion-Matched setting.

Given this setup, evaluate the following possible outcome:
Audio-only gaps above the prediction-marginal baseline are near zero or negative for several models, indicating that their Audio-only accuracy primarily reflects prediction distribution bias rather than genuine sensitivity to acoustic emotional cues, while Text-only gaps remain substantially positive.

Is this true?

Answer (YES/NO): NO